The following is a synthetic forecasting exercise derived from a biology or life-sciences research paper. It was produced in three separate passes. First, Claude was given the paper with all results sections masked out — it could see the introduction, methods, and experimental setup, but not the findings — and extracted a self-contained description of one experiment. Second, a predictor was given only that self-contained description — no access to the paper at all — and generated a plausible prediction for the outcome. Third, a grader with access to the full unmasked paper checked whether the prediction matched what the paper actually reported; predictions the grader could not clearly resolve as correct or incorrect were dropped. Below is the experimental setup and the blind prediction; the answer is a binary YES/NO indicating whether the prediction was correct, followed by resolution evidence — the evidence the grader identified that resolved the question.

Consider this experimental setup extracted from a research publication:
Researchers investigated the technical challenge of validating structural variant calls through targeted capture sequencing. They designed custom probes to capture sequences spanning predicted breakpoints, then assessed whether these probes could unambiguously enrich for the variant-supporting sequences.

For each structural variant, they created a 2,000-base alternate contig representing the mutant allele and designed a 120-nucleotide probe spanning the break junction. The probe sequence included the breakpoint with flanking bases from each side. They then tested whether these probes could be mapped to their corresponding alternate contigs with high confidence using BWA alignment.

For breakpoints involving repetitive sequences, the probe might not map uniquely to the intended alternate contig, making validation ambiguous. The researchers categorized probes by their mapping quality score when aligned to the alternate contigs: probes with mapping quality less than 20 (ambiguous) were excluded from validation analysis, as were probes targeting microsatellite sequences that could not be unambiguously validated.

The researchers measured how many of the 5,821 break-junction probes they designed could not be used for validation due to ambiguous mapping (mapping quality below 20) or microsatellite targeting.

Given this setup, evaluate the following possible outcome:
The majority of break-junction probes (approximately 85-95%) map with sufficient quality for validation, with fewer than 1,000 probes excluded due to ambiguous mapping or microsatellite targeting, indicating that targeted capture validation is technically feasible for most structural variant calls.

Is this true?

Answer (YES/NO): YES